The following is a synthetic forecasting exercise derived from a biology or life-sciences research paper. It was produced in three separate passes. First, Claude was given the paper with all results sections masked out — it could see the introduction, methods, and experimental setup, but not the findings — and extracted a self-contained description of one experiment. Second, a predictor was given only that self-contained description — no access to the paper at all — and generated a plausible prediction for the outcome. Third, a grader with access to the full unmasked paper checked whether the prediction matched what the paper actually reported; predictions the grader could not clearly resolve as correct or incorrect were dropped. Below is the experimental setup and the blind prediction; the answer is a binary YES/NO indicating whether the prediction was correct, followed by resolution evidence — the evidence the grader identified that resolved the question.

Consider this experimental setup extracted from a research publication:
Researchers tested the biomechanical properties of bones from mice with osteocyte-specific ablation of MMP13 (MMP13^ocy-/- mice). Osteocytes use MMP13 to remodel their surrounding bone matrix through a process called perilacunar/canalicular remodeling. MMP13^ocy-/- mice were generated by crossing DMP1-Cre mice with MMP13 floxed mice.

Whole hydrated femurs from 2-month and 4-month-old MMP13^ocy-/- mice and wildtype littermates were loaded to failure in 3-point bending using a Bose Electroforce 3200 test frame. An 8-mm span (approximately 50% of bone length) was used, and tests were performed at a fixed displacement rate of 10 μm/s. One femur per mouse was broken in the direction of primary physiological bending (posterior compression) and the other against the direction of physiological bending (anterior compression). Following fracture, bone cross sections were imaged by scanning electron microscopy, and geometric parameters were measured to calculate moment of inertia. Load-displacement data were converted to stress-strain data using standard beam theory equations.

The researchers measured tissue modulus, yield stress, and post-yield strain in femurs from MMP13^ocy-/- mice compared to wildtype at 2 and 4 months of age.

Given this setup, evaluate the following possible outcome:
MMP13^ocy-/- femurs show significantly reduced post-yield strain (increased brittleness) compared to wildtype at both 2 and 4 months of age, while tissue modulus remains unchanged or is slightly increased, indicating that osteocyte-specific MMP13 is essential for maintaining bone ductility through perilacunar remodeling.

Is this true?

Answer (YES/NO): NO